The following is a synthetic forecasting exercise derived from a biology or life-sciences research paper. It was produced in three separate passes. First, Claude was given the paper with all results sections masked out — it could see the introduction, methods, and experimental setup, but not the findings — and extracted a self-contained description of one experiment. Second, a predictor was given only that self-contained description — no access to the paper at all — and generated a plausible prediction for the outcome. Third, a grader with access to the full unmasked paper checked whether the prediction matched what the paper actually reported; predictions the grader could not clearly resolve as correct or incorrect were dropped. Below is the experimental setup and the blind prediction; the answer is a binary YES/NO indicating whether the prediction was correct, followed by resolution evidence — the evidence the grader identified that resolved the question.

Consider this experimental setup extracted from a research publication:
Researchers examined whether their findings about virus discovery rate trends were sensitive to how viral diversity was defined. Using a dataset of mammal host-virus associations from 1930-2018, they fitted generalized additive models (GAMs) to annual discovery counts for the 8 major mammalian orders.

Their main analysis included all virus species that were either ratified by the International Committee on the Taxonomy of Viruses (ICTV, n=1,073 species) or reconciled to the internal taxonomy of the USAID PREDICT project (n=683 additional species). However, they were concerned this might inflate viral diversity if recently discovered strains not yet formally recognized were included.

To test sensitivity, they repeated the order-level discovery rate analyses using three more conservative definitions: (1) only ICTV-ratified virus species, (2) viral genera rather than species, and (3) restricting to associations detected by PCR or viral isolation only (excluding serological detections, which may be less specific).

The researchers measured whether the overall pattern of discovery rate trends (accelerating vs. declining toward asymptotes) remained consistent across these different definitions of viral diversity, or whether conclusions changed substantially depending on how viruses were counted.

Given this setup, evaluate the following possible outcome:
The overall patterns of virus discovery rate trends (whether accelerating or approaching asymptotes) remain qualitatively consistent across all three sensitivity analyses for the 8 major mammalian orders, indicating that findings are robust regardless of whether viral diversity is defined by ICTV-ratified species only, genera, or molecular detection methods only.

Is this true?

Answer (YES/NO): YES